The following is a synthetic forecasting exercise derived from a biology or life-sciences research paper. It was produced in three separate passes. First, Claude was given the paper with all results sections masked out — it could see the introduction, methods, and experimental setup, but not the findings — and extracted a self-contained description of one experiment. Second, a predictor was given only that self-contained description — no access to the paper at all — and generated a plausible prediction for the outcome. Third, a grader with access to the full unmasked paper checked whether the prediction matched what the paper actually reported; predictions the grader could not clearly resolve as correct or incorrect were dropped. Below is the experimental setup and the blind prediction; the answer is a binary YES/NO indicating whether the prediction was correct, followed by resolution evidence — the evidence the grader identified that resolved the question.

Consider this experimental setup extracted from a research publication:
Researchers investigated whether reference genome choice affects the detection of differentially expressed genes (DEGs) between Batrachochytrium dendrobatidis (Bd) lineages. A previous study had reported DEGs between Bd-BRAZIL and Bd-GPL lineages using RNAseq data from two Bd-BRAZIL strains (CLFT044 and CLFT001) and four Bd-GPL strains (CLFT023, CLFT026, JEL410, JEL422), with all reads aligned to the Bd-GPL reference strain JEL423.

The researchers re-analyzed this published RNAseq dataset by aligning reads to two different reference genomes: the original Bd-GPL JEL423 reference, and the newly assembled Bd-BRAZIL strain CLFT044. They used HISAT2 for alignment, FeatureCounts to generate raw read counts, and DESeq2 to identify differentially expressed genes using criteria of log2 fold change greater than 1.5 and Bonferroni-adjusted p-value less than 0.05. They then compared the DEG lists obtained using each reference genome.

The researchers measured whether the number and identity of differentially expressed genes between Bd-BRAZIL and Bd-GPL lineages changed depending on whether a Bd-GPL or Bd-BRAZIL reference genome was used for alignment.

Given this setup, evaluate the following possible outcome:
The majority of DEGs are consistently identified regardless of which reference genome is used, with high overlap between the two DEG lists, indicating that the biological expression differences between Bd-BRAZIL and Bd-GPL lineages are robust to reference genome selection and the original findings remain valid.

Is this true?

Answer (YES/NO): NO